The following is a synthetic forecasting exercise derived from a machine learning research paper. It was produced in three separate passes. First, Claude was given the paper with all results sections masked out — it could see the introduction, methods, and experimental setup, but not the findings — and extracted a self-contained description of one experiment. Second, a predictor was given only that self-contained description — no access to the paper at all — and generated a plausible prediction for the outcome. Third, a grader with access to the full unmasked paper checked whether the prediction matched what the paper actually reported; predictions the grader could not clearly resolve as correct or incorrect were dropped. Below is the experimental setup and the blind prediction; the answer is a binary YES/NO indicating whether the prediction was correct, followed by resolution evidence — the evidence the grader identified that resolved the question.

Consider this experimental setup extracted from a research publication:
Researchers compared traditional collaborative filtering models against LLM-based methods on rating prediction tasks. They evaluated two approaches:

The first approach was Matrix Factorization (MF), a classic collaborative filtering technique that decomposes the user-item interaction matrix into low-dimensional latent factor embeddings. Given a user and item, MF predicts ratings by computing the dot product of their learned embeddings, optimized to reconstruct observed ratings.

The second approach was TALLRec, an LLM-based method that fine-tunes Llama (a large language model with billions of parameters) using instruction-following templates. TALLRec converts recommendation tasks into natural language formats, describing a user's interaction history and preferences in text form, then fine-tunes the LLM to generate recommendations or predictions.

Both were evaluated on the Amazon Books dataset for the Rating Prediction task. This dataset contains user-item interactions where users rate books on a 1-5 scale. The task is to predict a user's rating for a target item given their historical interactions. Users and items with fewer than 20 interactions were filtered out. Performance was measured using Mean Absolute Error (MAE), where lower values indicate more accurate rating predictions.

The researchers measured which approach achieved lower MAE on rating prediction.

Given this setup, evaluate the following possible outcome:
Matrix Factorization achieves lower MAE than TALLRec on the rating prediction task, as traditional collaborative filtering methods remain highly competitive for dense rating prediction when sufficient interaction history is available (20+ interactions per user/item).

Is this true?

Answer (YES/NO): NO